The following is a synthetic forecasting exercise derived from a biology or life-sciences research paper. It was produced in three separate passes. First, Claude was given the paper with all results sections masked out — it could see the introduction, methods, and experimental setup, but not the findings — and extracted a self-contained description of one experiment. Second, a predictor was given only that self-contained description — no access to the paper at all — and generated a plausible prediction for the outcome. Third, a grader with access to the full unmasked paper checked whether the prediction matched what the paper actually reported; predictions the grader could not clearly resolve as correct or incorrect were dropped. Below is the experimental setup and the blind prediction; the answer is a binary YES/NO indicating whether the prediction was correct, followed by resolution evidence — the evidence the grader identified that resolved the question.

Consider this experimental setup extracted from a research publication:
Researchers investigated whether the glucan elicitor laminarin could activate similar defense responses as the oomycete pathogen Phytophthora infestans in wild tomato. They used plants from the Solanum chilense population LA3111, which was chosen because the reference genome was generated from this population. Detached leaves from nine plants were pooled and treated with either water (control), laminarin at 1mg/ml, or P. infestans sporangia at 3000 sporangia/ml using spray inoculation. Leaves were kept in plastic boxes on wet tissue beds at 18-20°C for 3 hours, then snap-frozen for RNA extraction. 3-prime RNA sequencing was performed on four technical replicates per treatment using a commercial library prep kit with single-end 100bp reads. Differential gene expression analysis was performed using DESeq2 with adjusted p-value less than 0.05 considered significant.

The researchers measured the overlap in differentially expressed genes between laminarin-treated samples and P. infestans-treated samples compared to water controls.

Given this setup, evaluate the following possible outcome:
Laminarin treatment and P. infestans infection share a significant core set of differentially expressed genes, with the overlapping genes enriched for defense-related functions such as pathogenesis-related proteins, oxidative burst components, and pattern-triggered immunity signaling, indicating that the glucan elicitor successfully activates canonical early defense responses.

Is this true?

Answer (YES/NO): YES